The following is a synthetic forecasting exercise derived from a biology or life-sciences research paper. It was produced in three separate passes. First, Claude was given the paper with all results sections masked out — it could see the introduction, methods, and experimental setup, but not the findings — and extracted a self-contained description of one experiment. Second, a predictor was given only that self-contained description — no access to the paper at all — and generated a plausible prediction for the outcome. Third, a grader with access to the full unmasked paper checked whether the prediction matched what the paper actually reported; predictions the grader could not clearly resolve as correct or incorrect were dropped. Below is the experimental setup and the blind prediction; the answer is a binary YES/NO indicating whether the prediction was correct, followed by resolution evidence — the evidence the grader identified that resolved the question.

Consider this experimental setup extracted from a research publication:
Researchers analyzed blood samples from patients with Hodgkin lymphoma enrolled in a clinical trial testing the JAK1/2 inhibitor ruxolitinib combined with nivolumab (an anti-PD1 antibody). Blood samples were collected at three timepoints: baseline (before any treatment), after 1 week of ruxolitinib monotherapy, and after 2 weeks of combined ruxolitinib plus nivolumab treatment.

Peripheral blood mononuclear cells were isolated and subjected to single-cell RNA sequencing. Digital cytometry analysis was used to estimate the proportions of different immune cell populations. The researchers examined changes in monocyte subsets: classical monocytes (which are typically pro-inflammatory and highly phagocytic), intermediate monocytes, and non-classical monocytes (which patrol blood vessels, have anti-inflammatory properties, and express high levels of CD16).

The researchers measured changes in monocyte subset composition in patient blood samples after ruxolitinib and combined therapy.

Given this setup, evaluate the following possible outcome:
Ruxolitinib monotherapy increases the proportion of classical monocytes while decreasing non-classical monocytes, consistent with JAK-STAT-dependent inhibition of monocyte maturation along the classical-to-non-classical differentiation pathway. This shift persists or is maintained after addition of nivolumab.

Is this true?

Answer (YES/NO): NO